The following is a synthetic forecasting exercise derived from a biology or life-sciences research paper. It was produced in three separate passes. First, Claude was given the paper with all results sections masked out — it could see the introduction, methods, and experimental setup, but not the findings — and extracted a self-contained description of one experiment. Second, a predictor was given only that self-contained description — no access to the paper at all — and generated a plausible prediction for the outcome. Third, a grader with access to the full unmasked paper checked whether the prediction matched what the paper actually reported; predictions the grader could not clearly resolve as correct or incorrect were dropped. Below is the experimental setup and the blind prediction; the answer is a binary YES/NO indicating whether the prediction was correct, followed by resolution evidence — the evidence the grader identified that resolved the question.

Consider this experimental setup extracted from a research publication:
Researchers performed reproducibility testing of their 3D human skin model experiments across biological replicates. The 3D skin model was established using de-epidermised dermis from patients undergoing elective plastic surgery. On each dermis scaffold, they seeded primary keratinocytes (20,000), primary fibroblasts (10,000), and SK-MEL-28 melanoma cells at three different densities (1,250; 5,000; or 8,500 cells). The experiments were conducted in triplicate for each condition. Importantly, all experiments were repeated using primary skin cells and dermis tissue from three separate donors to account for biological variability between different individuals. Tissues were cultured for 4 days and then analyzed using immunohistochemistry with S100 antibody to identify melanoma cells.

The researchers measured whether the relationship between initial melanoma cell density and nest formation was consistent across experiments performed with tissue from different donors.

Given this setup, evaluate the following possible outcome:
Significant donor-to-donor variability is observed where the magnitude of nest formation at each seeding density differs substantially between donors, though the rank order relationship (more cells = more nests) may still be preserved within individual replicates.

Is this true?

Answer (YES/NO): NO